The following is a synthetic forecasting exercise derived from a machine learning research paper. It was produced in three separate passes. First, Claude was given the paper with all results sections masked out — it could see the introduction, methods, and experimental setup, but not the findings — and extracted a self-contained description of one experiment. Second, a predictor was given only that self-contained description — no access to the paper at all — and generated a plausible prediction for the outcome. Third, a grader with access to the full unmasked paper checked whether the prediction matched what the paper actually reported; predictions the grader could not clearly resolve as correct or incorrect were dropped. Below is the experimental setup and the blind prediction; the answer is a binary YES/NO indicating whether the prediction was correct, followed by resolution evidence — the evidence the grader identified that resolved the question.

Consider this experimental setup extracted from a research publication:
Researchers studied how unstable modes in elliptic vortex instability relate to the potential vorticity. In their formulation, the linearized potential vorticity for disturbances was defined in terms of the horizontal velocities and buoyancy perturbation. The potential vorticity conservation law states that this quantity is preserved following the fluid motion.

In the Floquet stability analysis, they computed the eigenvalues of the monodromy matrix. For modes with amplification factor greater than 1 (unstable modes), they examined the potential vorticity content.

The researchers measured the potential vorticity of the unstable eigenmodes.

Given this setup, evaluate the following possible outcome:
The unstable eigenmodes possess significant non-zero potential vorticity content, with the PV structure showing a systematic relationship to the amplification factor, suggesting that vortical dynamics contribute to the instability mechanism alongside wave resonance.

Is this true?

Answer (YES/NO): NO